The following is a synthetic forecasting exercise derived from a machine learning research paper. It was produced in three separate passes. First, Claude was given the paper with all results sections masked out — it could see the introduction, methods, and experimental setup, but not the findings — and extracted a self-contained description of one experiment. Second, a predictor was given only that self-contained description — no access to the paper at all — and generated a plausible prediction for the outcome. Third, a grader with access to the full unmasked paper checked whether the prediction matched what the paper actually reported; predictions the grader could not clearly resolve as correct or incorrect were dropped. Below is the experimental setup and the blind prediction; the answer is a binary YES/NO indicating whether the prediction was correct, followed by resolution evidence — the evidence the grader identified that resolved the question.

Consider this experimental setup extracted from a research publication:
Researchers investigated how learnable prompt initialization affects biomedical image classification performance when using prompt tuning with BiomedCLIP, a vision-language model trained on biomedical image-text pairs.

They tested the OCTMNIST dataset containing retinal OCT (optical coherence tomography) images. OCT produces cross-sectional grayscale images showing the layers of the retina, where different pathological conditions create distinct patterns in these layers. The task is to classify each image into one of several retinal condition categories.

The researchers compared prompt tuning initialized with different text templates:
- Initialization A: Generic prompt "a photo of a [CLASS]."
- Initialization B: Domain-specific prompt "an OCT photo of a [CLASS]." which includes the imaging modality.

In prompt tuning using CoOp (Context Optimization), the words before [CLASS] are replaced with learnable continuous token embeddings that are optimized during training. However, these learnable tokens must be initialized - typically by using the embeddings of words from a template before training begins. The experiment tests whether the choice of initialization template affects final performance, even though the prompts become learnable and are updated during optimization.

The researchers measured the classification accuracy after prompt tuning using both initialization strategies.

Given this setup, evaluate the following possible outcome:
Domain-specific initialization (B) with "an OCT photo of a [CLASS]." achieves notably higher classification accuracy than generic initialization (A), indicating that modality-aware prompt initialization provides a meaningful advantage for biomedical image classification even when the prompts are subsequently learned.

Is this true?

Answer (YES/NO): YES